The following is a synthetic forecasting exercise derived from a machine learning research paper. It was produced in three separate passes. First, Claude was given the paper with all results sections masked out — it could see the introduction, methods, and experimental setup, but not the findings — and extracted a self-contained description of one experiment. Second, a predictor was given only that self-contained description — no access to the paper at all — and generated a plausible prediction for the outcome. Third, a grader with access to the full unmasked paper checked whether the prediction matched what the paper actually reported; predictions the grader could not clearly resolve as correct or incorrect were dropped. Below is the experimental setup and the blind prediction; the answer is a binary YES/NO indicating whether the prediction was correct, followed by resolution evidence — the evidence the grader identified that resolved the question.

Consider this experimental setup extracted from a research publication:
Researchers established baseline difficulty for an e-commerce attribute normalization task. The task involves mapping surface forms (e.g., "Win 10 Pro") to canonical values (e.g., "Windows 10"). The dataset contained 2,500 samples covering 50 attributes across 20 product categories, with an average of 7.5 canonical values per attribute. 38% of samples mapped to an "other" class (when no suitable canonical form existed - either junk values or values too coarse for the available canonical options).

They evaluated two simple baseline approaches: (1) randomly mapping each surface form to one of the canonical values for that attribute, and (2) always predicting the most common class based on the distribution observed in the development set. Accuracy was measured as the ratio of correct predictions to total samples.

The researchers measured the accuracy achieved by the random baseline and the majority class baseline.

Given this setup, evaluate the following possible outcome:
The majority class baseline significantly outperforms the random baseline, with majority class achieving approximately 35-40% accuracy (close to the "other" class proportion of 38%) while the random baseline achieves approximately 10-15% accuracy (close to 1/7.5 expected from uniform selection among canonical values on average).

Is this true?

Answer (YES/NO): NO